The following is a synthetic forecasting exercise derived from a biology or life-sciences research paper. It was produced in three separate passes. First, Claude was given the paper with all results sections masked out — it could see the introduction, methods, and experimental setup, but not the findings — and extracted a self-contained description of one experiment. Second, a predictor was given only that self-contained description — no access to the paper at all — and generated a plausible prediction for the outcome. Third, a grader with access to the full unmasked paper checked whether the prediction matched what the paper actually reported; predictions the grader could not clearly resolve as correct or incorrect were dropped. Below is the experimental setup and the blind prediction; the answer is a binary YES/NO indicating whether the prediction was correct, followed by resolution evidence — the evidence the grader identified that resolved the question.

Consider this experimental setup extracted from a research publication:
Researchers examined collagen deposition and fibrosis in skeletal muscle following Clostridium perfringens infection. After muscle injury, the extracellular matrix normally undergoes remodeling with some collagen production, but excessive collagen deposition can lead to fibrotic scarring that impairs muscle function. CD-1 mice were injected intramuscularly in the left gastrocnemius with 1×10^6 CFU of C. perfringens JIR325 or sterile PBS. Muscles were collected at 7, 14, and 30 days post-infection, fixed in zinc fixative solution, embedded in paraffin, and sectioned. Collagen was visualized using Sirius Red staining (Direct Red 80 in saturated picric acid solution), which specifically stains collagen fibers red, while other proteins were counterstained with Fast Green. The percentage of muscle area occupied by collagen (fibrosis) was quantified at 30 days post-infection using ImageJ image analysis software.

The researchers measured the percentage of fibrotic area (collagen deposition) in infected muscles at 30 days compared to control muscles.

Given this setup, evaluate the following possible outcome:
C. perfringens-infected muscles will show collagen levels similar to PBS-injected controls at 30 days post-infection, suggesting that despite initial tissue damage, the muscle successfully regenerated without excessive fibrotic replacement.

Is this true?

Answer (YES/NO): NO